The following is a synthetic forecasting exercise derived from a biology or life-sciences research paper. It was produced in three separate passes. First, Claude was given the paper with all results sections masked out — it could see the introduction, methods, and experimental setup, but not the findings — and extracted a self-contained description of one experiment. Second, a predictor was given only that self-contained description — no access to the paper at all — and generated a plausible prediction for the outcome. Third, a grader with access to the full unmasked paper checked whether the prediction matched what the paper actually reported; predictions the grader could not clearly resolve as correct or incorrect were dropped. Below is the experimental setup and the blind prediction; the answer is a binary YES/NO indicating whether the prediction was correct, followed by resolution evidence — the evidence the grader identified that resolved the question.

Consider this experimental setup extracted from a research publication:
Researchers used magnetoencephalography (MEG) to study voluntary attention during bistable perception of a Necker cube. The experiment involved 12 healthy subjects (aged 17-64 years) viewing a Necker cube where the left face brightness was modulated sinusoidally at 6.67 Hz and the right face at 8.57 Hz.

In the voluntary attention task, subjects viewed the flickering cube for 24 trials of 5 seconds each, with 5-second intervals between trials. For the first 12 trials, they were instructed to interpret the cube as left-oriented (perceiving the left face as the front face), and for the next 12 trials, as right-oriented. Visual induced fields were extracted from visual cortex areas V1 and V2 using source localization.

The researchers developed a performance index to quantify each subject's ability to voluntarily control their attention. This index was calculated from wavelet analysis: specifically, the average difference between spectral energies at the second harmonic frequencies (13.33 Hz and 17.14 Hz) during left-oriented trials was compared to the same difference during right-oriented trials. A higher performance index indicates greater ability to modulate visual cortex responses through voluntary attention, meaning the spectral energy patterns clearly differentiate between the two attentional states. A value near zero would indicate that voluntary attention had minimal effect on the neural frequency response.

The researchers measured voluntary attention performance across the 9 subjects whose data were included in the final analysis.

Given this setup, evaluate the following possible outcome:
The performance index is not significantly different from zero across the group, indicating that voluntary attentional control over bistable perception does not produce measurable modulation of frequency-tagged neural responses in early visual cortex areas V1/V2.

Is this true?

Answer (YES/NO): NO